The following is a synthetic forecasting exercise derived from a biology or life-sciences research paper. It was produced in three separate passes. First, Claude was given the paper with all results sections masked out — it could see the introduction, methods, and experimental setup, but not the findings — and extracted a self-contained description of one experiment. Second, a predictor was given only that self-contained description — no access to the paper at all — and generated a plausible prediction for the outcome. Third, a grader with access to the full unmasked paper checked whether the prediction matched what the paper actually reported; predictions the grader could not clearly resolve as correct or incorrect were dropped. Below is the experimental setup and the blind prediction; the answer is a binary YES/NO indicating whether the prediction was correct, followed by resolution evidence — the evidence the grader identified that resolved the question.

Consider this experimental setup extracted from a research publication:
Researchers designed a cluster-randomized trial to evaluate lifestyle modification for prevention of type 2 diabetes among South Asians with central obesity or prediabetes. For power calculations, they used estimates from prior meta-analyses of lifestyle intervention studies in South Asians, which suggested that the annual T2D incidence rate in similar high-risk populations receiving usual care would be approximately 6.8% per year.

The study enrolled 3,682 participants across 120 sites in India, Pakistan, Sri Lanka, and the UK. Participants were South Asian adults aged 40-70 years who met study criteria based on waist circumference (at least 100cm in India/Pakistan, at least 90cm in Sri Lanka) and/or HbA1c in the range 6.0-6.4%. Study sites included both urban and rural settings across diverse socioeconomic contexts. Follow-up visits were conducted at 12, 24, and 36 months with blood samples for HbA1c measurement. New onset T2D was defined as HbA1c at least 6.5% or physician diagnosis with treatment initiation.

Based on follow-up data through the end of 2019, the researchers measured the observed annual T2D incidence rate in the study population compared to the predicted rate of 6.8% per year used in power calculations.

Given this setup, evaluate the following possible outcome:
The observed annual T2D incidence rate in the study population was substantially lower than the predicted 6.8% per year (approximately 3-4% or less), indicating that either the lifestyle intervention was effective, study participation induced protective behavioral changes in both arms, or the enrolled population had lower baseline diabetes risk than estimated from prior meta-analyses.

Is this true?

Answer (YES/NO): NO